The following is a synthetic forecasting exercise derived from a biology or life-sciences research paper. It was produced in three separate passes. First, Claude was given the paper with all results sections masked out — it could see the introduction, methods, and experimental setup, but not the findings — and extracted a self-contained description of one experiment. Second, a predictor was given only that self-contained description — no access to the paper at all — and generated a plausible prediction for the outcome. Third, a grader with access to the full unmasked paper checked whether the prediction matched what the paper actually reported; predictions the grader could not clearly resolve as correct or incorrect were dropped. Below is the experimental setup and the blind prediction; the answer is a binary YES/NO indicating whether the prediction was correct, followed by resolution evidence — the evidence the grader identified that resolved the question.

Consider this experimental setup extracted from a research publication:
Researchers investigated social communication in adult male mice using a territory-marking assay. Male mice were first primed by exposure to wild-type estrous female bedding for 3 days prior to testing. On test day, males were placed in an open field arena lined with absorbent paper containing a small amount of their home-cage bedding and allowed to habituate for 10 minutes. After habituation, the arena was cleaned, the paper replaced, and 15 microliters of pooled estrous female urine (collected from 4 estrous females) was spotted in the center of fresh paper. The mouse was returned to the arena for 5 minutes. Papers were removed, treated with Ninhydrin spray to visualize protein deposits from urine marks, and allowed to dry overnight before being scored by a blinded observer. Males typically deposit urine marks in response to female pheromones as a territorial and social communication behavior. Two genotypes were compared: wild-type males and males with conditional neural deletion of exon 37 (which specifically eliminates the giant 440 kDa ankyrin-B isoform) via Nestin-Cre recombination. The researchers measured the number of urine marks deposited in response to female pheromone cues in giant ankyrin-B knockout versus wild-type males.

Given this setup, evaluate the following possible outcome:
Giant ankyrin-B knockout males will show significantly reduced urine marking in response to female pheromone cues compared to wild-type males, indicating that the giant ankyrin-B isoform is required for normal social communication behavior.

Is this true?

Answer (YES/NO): YES